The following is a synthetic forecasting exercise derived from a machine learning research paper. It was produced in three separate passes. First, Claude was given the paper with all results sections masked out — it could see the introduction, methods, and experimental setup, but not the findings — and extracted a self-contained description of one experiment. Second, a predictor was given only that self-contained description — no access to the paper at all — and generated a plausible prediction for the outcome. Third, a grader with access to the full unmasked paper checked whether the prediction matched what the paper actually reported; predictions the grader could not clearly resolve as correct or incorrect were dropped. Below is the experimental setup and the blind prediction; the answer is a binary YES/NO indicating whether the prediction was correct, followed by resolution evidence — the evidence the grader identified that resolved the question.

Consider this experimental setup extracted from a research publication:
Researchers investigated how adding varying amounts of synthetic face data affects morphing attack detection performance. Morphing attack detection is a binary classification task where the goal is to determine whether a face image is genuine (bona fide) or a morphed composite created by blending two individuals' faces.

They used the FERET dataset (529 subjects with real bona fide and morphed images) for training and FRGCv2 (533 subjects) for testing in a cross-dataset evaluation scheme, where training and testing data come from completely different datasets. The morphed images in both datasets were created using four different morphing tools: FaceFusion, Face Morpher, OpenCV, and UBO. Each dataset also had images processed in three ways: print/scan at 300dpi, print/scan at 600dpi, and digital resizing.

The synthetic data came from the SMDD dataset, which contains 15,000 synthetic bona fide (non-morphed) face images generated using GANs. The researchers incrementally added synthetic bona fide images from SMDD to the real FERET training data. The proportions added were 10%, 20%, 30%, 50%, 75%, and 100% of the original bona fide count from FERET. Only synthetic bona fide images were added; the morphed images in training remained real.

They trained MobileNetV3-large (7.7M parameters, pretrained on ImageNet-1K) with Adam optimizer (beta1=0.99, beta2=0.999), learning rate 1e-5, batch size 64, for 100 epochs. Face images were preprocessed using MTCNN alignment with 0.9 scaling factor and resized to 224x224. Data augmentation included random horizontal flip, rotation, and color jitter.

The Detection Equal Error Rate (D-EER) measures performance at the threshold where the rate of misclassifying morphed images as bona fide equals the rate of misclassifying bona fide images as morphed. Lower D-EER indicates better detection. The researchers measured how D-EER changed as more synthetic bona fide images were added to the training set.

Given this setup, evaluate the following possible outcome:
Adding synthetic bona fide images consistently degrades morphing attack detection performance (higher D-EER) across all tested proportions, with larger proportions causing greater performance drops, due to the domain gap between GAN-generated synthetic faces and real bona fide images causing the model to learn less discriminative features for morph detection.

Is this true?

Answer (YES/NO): NO